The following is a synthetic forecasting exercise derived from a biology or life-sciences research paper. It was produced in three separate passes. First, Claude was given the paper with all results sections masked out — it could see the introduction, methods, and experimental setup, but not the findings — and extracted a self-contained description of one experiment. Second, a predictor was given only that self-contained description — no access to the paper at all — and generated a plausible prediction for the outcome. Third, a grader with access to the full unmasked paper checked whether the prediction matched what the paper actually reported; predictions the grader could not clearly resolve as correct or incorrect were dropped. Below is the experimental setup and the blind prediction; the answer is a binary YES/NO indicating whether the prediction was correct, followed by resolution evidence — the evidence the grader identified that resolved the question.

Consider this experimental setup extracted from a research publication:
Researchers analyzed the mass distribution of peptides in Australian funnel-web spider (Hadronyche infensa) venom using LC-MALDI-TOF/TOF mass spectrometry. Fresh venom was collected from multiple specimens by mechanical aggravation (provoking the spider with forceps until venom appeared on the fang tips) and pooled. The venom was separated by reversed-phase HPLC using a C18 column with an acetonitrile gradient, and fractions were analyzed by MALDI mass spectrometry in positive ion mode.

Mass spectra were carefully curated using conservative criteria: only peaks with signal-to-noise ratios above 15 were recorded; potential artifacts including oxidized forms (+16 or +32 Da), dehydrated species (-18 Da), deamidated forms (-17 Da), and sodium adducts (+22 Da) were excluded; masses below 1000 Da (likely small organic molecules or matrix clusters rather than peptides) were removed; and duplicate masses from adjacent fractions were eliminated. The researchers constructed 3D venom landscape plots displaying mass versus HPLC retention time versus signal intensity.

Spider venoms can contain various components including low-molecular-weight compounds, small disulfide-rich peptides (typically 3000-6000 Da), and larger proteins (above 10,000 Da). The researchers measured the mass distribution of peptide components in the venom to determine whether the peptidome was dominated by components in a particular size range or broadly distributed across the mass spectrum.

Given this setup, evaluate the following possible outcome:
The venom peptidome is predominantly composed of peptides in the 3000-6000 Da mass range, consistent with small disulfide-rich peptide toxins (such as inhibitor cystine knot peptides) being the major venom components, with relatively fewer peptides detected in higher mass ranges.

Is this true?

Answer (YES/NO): NO